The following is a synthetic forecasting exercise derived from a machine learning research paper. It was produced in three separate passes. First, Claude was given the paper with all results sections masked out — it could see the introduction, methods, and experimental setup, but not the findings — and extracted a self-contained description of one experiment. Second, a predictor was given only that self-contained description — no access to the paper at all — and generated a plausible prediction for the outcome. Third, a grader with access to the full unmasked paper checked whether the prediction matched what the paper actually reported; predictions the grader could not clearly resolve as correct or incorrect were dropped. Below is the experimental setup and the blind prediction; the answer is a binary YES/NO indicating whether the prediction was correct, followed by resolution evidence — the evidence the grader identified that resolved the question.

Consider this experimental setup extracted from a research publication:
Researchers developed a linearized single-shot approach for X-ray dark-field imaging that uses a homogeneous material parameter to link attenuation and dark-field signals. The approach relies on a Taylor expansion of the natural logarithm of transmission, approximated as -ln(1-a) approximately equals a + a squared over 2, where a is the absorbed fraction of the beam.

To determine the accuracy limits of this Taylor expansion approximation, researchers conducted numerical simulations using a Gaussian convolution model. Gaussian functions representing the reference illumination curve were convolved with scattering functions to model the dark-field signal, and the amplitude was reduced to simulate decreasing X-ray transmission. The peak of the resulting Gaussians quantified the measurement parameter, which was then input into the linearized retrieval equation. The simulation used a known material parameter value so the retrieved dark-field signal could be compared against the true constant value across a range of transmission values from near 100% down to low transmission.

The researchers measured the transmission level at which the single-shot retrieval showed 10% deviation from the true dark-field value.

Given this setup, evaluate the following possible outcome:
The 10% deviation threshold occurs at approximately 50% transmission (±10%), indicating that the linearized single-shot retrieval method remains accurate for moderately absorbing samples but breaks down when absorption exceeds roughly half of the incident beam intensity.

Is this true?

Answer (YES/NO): YES